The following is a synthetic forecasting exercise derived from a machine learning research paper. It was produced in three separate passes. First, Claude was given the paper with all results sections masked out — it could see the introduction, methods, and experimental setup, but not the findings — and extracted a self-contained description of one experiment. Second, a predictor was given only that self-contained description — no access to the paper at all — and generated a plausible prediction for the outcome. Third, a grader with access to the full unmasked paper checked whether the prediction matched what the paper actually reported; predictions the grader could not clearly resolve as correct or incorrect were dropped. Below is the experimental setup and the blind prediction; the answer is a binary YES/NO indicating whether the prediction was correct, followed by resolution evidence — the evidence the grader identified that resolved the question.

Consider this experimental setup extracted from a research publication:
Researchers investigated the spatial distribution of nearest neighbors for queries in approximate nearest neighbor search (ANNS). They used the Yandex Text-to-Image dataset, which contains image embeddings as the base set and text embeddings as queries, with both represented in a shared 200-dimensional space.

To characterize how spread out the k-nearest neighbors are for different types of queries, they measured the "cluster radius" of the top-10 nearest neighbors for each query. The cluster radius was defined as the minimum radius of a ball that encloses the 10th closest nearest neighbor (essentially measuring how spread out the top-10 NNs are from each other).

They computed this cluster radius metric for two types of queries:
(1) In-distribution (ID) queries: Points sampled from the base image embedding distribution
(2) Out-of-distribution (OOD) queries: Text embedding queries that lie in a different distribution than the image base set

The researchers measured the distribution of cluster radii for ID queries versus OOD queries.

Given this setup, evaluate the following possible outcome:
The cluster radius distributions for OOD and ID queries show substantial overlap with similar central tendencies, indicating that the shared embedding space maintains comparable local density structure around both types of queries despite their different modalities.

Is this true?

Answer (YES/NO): NO